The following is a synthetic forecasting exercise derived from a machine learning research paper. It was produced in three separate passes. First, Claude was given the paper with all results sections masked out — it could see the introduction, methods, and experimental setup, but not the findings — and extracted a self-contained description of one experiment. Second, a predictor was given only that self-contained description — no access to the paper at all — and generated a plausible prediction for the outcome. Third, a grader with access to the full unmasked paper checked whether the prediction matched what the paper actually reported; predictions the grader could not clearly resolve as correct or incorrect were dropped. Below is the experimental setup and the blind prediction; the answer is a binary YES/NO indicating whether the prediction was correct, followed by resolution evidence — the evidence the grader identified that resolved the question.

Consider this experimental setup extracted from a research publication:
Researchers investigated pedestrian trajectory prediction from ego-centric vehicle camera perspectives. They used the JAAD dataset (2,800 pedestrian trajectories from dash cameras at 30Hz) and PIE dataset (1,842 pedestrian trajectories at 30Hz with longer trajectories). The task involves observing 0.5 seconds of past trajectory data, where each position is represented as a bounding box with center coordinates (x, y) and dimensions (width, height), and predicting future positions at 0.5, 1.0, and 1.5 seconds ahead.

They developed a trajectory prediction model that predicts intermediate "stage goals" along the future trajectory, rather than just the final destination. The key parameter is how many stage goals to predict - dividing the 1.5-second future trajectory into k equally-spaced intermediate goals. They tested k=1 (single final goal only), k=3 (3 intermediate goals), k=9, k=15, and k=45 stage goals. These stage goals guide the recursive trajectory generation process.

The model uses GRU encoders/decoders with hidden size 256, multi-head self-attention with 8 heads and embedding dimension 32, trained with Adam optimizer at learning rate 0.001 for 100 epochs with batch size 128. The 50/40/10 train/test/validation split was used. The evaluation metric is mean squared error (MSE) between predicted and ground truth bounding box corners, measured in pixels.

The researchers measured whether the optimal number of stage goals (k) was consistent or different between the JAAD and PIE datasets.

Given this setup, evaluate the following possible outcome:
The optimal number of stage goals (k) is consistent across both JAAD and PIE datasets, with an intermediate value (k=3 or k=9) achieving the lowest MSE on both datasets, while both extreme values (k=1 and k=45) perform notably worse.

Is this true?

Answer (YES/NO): NO